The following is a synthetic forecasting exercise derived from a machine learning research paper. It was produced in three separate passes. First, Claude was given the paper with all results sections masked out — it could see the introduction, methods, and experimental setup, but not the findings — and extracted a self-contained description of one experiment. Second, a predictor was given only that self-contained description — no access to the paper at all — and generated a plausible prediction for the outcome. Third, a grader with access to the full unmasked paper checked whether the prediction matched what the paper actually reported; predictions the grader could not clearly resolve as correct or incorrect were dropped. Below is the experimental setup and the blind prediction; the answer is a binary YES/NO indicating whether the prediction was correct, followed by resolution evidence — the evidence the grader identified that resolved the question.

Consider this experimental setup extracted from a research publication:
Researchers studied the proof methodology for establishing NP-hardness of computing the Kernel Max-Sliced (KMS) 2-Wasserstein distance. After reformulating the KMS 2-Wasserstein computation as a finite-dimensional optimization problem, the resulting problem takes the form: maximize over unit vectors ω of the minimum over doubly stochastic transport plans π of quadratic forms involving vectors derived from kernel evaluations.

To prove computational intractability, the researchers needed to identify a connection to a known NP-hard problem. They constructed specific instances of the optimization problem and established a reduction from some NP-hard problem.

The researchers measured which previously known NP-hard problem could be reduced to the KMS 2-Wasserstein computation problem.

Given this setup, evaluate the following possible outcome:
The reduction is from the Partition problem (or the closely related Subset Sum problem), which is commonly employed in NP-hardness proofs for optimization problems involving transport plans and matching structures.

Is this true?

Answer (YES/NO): NO